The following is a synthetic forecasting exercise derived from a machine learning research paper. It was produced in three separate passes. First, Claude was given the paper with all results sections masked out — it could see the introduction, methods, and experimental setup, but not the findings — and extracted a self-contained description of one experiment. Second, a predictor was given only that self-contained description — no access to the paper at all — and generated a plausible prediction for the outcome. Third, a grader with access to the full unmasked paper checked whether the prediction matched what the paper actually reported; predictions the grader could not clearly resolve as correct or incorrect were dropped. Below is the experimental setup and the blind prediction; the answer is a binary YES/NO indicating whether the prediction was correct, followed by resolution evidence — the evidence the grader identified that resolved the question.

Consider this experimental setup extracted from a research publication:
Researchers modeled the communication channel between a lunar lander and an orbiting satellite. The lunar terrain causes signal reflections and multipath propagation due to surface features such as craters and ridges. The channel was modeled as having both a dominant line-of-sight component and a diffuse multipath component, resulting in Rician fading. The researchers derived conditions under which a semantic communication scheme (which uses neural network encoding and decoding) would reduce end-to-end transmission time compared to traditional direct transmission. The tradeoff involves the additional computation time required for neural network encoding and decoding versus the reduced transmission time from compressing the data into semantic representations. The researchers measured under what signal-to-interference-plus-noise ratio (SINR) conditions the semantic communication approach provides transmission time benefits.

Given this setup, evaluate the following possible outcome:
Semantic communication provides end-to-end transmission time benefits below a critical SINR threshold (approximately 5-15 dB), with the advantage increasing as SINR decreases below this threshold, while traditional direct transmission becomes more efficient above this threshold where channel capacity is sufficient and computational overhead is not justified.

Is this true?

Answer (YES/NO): NO